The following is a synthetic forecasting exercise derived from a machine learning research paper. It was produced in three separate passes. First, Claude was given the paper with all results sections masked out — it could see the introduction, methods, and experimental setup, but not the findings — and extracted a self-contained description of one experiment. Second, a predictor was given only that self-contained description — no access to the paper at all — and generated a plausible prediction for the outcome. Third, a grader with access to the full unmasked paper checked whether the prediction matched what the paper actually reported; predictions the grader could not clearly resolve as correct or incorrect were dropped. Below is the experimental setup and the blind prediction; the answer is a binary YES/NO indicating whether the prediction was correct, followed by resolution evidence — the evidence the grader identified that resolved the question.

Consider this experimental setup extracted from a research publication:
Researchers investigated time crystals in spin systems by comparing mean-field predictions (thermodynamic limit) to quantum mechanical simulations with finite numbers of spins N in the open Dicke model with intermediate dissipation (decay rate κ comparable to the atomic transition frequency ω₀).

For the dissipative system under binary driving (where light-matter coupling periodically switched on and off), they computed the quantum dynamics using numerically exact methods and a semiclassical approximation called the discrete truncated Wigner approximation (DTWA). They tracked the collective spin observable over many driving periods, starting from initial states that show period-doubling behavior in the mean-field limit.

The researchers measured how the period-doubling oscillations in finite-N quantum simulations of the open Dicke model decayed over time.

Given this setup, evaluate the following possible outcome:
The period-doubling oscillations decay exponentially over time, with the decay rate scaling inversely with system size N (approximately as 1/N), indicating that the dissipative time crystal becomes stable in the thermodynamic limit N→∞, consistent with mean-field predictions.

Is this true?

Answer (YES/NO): NO